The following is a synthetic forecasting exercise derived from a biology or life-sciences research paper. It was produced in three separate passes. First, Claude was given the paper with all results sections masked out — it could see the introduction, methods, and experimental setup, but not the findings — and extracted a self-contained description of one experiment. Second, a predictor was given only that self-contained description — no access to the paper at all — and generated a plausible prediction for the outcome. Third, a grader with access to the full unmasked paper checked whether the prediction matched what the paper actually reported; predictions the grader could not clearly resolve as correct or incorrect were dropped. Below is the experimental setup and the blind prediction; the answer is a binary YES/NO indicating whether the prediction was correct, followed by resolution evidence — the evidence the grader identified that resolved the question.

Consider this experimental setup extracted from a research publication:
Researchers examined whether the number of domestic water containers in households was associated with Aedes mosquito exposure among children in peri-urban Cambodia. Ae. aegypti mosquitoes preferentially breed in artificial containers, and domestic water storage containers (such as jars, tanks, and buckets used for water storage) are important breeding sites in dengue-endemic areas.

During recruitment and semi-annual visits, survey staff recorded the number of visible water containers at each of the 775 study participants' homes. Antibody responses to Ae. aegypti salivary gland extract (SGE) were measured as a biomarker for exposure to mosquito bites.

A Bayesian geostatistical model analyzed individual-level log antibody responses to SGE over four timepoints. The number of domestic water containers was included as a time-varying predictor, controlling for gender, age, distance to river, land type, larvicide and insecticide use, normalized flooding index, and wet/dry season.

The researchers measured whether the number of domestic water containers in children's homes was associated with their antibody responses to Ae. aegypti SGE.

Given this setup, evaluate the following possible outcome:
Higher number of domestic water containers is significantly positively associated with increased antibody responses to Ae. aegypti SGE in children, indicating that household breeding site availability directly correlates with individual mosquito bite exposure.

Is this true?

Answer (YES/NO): NO